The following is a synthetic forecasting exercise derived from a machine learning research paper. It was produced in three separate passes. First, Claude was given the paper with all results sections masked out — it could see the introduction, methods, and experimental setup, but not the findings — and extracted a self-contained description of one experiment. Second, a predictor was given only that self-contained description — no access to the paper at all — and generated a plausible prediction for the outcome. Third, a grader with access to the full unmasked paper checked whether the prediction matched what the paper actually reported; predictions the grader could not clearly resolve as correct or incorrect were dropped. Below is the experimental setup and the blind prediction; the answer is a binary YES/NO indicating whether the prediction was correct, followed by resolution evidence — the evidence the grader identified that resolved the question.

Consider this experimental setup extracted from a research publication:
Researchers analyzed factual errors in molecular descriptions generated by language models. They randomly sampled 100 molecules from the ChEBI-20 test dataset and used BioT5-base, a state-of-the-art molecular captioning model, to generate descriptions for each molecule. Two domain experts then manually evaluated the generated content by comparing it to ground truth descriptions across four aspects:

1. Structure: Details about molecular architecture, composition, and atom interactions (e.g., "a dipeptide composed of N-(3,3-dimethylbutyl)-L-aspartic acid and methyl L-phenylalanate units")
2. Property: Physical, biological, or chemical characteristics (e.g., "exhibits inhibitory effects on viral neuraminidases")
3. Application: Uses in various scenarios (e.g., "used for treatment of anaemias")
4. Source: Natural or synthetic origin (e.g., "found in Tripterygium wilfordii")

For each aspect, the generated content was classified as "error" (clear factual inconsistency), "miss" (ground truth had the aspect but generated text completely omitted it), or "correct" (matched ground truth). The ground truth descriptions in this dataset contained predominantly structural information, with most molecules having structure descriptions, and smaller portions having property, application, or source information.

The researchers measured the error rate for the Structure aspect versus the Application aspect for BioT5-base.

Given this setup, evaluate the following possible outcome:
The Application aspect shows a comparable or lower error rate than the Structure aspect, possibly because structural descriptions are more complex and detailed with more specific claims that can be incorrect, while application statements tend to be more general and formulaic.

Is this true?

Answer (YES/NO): YES